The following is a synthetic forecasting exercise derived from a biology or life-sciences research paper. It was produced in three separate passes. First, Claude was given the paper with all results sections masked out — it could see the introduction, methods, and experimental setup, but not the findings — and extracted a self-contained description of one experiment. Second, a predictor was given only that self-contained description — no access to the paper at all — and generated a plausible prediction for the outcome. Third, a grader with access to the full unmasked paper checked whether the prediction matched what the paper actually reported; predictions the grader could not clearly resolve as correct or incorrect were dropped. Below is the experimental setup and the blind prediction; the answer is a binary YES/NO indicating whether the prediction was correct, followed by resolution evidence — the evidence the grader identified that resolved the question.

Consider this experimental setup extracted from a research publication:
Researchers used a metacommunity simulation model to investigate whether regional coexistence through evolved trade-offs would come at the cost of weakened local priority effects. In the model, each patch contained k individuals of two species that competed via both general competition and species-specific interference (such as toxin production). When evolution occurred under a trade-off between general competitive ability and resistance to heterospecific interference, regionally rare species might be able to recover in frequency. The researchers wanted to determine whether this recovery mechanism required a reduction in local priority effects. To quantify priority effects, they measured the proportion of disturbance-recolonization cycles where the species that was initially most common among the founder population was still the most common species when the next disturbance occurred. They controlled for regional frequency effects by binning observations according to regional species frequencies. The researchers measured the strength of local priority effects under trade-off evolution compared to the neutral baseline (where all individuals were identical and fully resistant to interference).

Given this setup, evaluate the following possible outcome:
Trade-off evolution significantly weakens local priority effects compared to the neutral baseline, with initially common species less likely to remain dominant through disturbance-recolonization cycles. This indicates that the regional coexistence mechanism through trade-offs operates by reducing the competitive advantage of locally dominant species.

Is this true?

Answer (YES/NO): NO